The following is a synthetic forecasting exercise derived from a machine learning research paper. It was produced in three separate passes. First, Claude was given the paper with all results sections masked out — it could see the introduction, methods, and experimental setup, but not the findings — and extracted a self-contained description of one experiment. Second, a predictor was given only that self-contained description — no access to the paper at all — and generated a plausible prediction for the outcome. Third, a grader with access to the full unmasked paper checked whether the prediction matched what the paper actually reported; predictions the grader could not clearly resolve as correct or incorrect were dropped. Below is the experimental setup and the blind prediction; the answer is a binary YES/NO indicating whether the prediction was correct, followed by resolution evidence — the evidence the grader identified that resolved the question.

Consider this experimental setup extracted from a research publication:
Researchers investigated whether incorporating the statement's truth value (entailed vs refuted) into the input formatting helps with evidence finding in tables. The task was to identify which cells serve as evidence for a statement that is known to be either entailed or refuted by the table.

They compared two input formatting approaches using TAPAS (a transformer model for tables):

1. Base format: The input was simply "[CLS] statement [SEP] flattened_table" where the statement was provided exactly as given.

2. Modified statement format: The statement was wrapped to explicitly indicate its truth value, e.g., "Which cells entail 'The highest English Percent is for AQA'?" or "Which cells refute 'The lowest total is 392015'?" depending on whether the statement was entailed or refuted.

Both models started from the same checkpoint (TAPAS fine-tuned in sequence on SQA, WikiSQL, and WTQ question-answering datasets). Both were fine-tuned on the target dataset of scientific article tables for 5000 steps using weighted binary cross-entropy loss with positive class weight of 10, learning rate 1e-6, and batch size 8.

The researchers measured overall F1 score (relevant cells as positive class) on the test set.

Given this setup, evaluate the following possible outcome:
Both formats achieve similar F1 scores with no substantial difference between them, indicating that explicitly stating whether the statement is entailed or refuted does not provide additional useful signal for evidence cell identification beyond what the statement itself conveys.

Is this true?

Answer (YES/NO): NO